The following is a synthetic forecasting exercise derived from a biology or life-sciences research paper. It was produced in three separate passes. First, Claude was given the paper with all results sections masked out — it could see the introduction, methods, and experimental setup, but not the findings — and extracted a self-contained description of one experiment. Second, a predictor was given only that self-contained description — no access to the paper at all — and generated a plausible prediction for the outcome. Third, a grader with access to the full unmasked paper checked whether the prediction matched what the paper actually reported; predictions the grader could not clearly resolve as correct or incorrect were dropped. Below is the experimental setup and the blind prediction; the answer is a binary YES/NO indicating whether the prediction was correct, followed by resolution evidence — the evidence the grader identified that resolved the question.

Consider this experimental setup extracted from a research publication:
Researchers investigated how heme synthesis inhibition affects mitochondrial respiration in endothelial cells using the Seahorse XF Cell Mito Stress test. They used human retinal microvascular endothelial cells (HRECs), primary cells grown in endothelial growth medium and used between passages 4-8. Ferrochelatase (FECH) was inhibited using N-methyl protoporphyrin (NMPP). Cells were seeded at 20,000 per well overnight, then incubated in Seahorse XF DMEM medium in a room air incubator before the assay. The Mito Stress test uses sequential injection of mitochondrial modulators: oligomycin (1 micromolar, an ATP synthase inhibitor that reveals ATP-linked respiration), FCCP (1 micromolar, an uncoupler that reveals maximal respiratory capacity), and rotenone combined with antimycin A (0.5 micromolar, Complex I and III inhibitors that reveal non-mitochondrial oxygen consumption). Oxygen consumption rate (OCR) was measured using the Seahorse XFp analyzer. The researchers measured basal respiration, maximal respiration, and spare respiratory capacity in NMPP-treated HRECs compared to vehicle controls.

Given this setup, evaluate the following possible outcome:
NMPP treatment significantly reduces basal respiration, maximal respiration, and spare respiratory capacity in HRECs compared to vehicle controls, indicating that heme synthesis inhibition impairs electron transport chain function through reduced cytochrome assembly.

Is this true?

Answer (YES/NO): YES